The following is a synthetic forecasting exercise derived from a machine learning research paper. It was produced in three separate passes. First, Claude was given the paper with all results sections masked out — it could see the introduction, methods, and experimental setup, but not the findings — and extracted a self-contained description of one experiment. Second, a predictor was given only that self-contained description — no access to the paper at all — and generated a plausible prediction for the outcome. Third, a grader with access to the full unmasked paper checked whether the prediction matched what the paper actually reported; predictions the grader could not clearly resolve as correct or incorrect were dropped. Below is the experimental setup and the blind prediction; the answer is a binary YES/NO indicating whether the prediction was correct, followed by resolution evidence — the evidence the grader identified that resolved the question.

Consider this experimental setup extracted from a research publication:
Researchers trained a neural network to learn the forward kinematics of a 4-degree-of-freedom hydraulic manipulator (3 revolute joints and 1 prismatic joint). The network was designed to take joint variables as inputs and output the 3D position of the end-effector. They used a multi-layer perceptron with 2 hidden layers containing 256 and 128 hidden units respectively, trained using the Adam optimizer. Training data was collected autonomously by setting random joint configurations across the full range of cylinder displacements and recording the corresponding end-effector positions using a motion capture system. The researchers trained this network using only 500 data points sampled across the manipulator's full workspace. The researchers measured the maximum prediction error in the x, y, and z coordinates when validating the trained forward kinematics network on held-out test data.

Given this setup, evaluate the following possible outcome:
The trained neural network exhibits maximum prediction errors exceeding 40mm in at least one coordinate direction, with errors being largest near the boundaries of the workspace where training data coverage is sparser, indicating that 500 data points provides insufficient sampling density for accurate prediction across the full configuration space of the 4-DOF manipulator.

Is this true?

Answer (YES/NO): NO